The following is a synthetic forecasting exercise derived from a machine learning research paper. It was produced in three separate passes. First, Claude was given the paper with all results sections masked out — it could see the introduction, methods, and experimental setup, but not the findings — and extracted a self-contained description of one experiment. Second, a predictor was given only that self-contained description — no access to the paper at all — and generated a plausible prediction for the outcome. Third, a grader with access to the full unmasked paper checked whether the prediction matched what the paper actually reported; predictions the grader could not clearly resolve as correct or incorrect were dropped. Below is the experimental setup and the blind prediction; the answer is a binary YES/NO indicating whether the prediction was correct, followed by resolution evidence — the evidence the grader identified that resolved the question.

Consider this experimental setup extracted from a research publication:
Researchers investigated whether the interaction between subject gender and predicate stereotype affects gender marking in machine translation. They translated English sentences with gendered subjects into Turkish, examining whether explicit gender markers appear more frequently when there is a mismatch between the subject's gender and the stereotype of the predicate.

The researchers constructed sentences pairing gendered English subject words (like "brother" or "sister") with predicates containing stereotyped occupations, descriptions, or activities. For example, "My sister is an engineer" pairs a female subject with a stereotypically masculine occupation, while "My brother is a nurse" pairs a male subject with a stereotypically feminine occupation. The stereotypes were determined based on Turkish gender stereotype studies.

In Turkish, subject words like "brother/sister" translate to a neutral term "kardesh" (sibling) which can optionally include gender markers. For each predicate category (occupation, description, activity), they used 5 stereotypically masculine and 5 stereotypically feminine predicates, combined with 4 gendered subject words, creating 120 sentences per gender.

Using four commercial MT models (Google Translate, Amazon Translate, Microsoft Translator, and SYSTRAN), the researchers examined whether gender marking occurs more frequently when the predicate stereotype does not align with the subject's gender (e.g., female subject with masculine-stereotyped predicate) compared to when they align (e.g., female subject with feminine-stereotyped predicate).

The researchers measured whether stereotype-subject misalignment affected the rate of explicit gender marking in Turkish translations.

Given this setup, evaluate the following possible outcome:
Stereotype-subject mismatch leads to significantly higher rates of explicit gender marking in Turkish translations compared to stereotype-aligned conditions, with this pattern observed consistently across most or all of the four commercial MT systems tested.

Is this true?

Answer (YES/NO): NO